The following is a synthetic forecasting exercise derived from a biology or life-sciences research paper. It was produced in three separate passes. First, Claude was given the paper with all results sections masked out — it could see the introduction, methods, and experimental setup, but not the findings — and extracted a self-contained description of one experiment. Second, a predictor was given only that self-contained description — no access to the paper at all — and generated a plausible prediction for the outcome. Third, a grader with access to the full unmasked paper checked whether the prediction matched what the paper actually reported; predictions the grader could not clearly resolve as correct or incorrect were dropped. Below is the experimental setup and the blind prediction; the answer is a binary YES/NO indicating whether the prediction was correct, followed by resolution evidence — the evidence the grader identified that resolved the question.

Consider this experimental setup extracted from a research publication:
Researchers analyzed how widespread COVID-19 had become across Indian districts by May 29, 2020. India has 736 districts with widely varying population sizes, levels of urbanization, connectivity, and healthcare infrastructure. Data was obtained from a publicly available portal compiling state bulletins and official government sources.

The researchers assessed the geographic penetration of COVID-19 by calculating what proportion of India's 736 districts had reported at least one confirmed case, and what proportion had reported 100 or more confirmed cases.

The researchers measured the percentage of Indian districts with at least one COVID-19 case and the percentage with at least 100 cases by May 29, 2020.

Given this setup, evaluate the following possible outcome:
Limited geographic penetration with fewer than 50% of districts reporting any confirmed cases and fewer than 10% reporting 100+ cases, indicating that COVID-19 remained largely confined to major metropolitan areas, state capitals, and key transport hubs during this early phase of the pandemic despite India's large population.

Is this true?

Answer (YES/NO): NO